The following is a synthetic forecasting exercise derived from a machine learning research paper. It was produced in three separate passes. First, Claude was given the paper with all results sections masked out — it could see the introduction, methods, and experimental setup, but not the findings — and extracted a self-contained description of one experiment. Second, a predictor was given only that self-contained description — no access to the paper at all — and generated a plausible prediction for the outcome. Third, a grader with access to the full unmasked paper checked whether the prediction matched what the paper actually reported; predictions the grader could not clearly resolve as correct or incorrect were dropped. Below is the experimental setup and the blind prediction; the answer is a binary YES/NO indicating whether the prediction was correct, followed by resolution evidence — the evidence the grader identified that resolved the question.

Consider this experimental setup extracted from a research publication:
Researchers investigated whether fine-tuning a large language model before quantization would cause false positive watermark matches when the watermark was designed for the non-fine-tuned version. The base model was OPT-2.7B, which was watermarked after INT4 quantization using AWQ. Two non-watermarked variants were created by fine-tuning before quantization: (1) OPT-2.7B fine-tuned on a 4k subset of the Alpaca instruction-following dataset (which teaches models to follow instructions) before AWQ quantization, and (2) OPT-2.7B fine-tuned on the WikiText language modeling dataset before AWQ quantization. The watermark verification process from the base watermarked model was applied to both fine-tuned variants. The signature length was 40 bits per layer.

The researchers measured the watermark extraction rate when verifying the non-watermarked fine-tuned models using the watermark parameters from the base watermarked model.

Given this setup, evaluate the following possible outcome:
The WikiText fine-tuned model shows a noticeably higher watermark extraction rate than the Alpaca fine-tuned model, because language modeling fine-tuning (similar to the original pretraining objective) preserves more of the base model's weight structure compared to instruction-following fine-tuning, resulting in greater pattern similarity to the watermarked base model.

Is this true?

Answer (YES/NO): NO